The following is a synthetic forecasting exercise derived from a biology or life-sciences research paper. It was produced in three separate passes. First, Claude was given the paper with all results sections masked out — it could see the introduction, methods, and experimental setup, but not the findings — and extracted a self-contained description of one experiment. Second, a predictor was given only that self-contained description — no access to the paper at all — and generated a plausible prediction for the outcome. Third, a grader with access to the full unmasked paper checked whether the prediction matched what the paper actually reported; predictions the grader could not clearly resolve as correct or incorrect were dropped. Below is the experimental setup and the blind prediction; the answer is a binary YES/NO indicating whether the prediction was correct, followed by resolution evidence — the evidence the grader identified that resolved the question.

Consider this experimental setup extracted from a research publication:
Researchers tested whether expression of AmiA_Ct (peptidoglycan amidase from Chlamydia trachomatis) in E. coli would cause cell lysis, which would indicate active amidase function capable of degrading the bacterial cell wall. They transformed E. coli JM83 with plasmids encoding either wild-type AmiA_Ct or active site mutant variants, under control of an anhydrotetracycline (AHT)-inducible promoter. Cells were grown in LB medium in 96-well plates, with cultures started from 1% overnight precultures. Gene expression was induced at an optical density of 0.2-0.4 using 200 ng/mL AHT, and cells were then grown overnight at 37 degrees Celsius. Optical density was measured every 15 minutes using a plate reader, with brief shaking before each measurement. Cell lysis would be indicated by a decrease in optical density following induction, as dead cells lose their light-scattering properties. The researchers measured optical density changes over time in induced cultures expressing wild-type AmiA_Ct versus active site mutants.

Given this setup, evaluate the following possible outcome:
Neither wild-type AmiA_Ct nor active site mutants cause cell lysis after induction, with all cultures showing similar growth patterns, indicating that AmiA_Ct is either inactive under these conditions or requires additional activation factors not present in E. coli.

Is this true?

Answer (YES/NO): NO